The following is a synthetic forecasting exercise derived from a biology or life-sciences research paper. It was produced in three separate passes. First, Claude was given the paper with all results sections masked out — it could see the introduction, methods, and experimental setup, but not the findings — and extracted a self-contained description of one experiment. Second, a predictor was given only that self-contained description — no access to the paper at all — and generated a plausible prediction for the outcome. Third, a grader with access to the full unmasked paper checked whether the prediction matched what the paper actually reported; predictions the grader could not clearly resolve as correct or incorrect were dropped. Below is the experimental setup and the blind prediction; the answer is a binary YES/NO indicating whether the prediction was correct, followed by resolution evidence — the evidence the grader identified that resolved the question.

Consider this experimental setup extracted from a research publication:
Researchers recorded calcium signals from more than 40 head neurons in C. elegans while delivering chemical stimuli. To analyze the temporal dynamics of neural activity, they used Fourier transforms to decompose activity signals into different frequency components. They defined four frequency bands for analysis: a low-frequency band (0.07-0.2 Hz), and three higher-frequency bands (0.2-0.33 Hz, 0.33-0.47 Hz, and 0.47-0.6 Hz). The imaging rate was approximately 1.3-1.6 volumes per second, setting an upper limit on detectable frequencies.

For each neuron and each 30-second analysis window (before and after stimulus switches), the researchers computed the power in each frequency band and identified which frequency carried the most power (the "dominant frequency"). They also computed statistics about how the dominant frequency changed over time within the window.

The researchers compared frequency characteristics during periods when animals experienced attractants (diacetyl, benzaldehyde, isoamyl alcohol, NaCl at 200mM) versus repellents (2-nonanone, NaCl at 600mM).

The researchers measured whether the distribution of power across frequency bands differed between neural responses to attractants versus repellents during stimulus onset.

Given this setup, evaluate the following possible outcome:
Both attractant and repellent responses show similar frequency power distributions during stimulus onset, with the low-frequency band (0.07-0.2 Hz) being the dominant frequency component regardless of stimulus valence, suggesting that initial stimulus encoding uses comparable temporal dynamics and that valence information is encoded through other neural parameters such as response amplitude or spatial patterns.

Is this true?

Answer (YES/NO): NO